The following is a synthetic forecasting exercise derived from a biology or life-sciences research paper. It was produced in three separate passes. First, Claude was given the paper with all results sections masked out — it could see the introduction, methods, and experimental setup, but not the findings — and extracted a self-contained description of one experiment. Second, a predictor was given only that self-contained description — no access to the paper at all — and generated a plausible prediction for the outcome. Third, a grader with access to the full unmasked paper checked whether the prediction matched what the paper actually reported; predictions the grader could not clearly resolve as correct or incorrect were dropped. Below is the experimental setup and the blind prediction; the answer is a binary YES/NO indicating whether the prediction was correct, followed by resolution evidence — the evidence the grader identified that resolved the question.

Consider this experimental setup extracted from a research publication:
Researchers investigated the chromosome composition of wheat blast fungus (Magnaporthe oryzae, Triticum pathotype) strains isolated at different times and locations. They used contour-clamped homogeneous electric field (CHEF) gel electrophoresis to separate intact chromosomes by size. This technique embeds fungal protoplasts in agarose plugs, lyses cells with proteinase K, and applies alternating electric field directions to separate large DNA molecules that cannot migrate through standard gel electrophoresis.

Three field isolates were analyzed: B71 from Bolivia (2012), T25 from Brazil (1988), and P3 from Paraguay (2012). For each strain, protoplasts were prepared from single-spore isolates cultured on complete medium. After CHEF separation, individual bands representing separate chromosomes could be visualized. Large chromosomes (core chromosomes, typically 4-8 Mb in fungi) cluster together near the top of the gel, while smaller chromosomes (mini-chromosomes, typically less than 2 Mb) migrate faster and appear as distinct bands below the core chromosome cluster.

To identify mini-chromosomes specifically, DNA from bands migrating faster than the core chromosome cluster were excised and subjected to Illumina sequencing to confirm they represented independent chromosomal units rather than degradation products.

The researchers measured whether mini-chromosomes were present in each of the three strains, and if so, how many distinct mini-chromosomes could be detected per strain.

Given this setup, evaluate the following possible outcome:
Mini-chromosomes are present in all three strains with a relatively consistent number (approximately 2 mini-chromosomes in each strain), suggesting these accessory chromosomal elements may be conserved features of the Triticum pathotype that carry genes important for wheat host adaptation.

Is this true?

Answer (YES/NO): NO